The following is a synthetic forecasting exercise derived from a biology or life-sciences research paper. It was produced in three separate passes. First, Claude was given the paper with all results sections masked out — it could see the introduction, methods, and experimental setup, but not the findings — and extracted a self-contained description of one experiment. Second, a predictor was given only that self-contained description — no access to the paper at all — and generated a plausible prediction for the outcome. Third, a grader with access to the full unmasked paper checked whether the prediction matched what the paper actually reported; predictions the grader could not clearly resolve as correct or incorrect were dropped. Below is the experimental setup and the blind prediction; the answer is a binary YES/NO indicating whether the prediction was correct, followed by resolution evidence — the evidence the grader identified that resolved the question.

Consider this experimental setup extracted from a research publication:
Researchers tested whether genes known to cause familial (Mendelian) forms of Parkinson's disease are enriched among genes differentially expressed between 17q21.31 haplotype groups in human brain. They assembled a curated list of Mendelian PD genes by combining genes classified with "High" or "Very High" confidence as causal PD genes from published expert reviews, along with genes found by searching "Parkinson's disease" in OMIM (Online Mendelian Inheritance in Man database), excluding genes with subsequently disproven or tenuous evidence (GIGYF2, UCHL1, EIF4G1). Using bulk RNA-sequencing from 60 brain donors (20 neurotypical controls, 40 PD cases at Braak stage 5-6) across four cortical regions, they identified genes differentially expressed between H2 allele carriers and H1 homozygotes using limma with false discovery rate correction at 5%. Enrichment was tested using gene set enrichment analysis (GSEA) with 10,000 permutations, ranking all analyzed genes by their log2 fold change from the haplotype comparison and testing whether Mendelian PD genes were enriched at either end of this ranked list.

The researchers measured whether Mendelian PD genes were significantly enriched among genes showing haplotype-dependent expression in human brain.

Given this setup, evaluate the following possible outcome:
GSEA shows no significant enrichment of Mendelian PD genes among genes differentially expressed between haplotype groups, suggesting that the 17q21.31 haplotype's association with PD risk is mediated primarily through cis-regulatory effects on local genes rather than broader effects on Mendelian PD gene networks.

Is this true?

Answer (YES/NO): YES